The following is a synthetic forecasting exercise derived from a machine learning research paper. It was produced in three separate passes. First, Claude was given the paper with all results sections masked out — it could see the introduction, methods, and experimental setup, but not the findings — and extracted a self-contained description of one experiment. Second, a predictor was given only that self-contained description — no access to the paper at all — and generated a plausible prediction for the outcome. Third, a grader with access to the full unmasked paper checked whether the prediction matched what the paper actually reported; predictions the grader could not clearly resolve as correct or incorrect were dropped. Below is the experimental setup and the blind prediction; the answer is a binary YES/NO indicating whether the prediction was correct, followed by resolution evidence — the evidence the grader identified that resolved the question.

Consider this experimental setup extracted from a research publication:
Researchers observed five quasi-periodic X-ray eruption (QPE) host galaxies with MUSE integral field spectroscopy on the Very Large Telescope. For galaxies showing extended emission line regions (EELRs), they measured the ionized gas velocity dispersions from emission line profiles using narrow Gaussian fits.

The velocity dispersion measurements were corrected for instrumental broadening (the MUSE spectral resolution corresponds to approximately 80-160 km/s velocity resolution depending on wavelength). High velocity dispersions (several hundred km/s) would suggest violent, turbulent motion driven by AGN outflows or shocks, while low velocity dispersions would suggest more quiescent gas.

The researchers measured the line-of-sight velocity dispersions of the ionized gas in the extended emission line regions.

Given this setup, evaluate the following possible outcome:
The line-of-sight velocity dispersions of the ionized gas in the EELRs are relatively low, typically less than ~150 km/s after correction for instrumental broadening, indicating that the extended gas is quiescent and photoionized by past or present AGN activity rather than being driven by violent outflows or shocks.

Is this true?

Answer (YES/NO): YES